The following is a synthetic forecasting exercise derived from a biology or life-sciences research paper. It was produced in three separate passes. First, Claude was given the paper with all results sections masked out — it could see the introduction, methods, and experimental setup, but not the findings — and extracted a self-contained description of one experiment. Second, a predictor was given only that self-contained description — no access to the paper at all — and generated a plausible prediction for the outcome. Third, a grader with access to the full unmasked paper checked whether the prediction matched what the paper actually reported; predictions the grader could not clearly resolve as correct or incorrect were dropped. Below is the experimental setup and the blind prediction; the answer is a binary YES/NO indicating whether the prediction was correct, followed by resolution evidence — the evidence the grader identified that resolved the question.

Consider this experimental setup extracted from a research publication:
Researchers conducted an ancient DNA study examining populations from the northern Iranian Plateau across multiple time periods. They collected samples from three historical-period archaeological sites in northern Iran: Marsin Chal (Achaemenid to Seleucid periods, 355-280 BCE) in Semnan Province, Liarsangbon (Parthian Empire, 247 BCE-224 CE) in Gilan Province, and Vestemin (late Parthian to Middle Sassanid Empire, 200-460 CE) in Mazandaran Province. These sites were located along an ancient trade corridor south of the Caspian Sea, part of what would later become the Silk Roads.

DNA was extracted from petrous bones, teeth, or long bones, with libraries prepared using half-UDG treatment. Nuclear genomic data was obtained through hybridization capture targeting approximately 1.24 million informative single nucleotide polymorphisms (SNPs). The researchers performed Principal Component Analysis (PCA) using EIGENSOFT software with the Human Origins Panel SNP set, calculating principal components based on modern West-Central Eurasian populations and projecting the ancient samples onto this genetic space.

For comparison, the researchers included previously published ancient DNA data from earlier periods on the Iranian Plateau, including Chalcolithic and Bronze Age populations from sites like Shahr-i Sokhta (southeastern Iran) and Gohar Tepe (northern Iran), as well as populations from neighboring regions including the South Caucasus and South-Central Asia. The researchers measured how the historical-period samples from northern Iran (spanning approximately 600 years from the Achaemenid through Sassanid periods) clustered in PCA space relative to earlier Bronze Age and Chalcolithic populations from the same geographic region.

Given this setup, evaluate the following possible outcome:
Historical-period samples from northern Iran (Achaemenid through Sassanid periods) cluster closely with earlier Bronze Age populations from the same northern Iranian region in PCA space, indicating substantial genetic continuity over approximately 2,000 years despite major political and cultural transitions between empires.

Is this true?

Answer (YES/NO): YES